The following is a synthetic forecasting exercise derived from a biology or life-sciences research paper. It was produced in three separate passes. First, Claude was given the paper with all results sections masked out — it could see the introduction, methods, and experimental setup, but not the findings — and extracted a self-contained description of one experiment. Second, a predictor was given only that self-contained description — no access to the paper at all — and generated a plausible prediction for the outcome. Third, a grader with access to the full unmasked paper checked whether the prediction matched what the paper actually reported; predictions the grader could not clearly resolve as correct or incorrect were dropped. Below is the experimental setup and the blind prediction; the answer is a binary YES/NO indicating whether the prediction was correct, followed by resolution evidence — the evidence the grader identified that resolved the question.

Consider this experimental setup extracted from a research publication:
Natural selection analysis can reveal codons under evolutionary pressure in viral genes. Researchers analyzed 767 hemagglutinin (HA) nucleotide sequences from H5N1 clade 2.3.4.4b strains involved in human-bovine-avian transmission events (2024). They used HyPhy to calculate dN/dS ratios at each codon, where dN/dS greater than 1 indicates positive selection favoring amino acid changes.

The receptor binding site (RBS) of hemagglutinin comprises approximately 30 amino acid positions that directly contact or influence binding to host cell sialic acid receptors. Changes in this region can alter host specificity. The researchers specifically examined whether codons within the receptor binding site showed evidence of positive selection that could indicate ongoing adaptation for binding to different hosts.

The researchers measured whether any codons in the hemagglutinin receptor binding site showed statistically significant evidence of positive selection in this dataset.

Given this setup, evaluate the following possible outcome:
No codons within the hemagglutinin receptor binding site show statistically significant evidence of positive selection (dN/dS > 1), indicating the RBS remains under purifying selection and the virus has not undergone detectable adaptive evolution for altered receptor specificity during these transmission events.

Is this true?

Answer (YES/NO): YES